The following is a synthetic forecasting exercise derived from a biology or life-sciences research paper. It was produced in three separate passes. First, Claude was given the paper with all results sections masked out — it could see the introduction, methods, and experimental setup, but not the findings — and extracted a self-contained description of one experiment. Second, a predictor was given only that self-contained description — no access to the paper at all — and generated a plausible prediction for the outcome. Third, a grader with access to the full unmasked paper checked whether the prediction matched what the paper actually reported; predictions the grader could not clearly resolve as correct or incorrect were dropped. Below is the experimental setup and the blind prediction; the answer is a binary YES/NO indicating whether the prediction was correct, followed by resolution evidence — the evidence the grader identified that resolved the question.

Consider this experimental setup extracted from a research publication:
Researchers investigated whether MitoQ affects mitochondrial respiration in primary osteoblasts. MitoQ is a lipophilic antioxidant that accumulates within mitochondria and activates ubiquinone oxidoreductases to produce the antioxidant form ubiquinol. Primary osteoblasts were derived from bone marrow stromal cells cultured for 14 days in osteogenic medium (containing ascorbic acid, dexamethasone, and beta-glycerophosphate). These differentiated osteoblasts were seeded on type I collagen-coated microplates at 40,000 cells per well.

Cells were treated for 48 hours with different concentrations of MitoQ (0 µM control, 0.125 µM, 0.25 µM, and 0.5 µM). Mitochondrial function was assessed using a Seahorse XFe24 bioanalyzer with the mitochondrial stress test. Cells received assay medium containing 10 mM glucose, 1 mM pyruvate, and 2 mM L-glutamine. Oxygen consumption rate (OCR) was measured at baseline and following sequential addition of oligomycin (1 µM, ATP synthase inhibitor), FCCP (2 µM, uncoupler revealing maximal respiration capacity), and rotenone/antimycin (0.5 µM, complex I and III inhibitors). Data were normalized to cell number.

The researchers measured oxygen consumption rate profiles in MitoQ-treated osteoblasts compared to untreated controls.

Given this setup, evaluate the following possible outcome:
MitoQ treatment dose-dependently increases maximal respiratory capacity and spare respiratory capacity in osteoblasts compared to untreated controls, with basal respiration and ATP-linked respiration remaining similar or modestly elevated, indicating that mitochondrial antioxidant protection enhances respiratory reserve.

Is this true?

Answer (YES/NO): NO